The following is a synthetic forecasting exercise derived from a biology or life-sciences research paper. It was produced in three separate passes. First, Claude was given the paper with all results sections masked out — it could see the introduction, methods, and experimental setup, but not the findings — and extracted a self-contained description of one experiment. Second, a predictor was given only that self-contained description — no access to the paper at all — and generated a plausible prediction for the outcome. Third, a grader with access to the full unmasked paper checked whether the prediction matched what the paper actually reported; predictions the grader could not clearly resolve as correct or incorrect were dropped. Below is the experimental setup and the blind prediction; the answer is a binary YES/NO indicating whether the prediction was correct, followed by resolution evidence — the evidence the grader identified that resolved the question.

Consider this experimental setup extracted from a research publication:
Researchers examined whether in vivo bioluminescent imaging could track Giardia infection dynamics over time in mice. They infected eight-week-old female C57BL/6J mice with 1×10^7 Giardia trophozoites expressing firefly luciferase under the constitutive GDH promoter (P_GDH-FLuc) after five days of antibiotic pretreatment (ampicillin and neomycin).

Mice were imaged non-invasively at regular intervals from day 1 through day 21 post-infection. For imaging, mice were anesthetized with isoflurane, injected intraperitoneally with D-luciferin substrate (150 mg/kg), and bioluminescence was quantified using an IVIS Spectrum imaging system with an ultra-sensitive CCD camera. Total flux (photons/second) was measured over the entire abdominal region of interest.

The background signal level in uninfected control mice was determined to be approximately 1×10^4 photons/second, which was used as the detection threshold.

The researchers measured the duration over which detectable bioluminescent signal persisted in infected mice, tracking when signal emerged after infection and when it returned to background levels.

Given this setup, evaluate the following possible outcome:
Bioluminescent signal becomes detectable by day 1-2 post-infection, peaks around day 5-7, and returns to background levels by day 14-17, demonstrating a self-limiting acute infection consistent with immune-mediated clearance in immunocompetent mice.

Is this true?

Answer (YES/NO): NO